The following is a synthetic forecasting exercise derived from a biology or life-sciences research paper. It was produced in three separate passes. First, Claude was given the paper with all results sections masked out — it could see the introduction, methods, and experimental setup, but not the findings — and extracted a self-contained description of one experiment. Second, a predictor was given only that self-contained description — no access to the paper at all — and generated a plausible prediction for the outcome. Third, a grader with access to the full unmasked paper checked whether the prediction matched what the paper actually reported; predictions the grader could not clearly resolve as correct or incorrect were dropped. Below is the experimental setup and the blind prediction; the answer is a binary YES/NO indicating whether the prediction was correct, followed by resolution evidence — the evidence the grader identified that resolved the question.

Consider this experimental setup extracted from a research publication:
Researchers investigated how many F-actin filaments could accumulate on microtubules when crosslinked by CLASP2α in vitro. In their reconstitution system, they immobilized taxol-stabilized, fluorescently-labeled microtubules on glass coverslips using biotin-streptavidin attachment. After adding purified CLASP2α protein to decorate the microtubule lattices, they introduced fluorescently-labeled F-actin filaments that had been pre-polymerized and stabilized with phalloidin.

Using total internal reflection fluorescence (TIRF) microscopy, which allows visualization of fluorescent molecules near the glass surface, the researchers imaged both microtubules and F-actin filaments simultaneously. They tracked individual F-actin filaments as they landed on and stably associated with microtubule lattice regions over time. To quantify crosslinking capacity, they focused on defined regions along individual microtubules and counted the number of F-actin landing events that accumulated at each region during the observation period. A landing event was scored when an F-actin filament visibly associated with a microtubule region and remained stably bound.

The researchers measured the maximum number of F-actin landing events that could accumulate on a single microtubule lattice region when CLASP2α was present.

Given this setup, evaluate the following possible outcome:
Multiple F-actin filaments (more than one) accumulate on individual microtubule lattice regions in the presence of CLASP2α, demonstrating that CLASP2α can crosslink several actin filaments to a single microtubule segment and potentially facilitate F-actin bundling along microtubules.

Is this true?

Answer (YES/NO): NO